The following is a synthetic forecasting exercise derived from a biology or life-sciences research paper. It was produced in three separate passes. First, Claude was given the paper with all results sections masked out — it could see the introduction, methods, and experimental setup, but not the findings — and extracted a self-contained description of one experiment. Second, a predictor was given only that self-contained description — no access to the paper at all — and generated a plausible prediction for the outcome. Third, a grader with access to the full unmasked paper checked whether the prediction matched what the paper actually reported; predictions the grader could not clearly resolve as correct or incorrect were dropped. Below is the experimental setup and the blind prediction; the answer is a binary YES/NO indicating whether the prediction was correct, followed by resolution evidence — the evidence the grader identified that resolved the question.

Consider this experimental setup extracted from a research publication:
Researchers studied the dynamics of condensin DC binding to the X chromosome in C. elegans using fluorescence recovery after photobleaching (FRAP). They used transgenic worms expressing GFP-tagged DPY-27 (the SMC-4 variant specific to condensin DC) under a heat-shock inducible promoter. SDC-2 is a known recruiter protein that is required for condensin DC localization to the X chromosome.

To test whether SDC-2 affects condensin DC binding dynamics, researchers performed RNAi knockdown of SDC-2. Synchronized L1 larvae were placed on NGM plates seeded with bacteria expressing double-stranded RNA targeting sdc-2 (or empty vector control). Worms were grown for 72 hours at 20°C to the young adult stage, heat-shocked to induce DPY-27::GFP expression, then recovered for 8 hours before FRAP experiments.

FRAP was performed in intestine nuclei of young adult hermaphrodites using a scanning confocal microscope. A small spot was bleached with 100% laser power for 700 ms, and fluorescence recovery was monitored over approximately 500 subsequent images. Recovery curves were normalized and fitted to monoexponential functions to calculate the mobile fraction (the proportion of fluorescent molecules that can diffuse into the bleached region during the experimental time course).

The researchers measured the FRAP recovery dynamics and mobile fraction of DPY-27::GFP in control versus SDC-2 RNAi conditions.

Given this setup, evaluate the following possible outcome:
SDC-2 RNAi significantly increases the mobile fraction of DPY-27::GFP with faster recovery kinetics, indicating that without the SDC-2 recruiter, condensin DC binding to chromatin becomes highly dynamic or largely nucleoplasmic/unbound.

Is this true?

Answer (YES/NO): YES